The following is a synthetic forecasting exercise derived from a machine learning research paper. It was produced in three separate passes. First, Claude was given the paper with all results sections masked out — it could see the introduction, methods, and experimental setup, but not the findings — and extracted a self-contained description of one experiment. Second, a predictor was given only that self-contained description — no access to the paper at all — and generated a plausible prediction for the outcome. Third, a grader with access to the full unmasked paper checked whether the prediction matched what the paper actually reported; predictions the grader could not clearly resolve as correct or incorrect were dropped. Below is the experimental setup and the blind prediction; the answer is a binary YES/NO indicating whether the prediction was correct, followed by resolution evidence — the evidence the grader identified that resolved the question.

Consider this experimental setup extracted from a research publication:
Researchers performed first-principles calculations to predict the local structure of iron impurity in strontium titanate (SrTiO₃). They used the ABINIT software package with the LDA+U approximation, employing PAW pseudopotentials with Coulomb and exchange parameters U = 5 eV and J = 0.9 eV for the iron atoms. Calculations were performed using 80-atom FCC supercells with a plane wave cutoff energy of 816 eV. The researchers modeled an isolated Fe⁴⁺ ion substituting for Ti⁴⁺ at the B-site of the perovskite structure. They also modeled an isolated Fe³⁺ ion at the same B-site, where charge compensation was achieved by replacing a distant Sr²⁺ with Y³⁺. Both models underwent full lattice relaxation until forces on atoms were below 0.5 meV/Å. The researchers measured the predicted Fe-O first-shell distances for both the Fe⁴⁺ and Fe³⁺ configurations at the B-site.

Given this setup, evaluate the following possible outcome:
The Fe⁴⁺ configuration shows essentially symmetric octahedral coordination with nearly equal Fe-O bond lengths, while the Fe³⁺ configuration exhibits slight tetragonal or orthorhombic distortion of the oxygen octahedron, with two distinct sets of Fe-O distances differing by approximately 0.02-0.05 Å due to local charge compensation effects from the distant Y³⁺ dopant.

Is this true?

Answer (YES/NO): NO